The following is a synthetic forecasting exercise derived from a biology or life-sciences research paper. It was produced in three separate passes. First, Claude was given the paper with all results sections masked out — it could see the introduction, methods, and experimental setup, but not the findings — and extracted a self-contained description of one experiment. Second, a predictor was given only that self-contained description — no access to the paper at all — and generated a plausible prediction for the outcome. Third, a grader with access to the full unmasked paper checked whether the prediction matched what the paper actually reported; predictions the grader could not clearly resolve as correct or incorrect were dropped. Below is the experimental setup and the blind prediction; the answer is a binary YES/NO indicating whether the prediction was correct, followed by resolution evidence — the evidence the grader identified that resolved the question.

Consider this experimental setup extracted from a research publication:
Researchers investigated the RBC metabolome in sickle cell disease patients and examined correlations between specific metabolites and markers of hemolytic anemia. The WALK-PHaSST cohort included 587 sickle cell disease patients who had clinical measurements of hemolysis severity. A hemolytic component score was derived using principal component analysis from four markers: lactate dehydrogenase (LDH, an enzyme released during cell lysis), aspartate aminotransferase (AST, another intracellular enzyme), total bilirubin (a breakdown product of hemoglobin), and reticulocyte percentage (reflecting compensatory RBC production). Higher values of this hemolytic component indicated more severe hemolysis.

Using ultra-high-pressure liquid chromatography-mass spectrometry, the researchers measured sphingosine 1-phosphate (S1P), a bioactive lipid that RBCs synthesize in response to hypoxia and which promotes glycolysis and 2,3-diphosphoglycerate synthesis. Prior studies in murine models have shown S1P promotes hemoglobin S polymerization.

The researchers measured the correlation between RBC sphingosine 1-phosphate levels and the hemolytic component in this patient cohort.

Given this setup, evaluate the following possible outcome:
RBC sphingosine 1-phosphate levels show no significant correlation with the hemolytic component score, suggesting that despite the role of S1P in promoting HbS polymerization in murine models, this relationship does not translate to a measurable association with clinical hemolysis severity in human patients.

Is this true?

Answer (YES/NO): NO